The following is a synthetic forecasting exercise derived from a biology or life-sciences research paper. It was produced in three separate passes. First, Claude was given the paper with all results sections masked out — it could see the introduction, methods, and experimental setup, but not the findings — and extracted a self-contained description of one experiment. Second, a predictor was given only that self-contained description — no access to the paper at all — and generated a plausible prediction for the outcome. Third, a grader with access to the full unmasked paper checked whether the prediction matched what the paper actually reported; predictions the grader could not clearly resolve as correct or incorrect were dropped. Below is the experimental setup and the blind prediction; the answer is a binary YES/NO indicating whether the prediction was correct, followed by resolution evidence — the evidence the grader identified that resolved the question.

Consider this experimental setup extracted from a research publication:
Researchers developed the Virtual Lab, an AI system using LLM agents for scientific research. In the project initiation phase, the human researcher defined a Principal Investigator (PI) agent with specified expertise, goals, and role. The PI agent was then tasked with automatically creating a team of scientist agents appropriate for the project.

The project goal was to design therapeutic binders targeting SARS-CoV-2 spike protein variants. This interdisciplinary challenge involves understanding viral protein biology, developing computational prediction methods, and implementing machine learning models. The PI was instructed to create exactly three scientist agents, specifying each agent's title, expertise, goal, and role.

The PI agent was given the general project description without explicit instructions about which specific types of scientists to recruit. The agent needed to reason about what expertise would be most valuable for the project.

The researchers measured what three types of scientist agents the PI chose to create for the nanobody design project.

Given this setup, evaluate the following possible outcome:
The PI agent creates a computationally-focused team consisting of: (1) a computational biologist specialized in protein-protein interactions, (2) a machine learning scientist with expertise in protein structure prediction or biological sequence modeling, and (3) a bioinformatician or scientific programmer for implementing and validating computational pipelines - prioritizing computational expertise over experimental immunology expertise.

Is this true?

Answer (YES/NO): NO